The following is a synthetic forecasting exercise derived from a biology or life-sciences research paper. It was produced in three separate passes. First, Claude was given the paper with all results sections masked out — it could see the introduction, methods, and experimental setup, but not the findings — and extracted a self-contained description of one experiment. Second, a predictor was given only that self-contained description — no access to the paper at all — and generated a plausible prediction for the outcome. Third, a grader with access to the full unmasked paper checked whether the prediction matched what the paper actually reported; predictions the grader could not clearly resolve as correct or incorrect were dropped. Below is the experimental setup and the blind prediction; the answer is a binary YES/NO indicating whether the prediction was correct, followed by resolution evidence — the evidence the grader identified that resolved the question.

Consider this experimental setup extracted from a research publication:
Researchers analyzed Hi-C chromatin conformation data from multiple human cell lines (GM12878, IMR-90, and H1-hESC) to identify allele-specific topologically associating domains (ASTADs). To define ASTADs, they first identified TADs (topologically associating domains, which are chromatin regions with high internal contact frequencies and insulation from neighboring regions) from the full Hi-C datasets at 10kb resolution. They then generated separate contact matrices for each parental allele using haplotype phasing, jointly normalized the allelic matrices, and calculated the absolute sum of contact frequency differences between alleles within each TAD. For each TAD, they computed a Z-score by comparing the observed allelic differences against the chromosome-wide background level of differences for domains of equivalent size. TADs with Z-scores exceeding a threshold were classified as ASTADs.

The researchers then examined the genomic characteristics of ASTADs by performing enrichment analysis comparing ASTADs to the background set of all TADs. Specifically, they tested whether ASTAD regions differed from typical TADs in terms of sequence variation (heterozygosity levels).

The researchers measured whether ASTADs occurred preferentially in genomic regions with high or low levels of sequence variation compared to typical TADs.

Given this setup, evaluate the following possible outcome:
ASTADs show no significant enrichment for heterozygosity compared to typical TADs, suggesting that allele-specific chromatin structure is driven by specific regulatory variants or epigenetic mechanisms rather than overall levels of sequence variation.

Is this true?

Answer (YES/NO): NO